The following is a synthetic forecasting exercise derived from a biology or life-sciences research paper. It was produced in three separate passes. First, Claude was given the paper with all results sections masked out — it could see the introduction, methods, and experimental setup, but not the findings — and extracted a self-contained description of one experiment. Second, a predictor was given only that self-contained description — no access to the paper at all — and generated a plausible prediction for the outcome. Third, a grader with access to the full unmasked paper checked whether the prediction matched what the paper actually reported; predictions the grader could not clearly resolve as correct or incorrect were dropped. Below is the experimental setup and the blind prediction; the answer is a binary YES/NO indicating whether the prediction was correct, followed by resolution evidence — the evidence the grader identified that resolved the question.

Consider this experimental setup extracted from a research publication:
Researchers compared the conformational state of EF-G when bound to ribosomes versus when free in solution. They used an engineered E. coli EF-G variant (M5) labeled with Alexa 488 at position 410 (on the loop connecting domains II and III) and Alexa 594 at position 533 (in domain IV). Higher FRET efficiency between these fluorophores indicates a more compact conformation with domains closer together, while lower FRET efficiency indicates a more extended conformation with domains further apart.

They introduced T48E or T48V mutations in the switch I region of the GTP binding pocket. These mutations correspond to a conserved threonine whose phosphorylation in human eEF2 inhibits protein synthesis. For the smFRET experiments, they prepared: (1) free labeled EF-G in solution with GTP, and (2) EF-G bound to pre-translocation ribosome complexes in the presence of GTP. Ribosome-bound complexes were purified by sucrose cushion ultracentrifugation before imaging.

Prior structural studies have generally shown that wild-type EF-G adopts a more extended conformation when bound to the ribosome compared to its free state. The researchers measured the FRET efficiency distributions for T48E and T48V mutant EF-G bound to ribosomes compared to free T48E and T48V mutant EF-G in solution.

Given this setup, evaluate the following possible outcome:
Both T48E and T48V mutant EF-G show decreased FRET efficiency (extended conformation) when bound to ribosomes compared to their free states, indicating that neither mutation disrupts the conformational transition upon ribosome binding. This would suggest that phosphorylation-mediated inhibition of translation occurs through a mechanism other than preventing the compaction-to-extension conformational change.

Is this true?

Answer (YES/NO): NO